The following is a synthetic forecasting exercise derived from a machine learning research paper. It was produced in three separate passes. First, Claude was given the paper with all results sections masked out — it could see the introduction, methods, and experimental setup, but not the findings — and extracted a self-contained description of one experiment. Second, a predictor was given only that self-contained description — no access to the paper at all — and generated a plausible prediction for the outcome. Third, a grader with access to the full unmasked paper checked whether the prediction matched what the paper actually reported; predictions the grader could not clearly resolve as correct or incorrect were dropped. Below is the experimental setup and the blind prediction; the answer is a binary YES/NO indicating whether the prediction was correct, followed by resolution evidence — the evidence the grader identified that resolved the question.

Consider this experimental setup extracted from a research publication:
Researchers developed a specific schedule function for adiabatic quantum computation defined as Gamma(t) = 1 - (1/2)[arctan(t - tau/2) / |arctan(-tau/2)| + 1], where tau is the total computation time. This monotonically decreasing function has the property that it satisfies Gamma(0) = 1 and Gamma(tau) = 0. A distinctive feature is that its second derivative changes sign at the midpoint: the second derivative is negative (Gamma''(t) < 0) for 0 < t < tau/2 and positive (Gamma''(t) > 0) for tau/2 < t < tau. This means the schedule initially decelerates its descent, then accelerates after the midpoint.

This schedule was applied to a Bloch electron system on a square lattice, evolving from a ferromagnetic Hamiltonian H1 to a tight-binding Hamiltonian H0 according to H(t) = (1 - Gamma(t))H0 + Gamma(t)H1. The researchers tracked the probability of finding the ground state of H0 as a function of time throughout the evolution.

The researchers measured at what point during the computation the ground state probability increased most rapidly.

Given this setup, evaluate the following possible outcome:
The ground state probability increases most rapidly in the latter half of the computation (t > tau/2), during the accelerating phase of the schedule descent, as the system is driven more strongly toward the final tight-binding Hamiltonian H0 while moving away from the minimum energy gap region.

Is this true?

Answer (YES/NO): NO